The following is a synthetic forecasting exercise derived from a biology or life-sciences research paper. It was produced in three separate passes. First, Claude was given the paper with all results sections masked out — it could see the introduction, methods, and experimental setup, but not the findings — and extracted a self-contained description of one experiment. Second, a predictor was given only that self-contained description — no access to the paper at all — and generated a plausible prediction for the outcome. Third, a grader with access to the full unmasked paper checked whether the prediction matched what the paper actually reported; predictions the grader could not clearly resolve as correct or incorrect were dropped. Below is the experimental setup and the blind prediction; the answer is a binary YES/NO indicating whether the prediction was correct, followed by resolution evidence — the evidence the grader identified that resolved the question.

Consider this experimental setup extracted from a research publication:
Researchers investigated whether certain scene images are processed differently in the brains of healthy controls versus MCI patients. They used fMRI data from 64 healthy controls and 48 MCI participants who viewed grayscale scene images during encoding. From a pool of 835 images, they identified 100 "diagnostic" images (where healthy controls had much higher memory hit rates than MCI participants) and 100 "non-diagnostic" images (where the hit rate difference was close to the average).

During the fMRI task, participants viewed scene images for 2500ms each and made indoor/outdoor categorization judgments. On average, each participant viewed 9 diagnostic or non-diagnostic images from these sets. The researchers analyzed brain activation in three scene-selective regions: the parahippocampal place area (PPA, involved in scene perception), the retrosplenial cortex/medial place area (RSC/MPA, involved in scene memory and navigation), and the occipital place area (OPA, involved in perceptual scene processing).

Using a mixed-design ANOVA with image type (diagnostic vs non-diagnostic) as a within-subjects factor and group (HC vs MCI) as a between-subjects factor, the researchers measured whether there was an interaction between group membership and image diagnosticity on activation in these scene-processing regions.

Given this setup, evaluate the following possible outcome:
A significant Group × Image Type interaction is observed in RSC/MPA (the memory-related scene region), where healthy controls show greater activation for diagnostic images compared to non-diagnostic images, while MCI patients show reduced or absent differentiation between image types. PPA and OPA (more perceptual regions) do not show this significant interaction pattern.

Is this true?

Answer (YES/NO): NO